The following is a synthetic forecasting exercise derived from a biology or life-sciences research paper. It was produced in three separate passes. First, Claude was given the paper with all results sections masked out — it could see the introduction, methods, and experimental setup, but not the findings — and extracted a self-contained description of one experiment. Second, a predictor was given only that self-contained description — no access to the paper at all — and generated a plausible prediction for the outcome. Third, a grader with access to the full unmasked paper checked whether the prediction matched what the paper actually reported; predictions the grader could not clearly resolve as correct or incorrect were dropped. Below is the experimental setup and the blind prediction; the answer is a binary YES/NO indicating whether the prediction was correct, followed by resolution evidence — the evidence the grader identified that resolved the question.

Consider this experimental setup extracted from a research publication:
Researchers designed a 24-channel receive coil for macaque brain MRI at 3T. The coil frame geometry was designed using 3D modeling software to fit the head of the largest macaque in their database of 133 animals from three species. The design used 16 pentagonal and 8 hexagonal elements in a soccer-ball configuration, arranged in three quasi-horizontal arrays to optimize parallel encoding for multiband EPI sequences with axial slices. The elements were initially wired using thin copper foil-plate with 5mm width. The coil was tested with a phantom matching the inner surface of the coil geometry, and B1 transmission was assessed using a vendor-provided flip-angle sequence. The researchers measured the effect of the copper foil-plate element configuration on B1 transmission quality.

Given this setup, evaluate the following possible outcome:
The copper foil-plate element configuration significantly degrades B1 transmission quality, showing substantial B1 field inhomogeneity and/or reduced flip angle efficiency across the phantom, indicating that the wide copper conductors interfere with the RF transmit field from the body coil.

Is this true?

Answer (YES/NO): YES